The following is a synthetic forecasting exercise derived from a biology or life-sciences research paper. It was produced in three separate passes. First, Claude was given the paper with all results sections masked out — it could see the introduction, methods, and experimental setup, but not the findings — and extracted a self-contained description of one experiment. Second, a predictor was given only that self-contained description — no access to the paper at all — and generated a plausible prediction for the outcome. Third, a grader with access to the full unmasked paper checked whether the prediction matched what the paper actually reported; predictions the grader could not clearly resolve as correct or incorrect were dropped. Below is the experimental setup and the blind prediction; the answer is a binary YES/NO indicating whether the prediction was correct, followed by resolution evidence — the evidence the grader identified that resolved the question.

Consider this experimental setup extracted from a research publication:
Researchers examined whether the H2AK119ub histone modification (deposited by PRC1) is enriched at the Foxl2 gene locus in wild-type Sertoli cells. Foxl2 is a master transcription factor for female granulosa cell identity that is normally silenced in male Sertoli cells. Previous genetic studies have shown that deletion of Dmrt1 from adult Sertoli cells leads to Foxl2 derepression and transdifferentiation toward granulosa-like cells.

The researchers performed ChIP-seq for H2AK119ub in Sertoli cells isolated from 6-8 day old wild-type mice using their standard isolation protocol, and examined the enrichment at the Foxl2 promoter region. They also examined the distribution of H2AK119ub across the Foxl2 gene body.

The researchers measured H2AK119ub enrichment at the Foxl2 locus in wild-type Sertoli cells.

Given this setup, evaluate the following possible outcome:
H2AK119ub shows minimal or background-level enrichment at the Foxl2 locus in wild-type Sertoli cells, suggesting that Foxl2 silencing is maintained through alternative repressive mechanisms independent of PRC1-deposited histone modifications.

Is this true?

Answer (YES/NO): NO